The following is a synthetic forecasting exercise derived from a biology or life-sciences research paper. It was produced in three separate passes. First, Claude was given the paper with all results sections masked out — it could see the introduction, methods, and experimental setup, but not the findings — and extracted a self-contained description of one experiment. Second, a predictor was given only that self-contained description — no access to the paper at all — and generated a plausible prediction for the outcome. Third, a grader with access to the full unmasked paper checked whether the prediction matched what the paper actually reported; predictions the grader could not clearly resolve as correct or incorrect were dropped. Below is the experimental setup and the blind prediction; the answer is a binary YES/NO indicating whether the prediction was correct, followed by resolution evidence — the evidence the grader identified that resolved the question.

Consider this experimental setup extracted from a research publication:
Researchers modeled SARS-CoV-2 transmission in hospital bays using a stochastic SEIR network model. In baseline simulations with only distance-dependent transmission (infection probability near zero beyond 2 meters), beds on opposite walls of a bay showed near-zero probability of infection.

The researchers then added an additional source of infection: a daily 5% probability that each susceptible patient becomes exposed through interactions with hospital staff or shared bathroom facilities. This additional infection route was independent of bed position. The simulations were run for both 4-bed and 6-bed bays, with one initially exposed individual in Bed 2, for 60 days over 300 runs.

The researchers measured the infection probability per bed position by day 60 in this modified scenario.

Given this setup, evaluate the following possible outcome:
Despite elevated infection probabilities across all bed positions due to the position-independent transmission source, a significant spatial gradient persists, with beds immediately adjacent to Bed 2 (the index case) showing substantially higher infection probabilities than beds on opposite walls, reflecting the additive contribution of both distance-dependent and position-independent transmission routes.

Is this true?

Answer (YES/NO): NO